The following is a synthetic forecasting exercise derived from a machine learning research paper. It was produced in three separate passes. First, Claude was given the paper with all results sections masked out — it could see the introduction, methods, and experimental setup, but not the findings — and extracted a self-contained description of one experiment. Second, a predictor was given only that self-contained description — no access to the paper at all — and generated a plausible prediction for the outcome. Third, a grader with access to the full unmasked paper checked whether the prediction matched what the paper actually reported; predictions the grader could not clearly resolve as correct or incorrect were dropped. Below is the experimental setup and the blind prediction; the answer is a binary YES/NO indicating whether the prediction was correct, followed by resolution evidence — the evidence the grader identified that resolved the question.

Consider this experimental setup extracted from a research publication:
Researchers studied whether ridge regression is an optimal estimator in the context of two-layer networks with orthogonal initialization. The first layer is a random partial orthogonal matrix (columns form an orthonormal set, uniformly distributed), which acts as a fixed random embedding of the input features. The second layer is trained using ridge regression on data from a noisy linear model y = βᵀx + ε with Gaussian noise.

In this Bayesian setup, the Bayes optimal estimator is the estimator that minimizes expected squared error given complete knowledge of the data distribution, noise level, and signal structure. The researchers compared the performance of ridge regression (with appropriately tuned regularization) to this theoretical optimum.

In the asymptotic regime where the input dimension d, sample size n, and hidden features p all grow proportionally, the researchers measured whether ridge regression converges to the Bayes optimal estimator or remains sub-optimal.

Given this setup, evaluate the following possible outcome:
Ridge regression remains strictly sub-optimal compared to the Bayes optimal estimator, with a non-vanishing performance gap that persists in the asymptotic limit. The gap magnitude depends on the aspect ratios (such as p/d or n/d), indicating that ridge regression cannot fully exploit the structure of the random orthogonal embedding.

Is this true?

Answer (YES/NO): NO